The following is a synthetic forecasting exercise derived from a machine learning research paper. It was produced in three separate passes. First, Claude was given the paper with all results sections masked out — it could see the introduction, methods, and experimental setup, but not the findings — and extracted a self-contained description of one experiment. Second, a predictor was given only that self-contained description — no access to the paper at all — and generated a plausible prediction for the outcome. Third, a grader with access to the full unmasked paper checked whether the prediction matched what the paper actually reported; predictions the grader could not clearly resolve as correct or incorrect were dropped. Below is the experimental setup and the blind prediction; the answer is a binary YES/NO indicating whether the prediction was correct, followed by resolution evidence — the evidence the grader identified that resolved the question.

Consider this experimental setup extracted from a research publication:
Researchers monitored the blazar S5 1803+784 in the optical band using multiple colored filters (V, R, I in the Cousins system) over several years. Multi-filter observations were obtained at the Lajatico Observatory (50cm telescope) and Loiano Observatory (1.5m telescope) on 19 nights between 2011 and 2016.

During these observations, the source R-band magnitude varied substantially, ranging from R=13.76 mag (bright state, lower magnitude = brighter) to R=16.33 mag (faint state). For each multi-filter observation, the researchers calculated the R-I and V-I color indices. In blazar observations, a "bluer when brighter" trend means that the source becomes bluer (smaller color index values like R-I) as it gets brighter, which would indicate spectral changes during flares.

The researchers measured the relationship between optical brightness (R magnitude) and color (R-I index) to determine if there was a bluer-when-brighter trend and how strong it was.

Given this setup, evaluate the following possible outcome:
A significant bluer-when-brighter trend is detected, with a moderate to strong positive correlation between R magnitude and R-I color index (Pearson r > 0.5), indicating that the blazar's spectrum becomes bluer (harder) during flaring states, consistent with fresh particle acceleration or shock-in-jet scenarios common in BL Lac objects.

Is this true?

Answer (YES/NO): NO